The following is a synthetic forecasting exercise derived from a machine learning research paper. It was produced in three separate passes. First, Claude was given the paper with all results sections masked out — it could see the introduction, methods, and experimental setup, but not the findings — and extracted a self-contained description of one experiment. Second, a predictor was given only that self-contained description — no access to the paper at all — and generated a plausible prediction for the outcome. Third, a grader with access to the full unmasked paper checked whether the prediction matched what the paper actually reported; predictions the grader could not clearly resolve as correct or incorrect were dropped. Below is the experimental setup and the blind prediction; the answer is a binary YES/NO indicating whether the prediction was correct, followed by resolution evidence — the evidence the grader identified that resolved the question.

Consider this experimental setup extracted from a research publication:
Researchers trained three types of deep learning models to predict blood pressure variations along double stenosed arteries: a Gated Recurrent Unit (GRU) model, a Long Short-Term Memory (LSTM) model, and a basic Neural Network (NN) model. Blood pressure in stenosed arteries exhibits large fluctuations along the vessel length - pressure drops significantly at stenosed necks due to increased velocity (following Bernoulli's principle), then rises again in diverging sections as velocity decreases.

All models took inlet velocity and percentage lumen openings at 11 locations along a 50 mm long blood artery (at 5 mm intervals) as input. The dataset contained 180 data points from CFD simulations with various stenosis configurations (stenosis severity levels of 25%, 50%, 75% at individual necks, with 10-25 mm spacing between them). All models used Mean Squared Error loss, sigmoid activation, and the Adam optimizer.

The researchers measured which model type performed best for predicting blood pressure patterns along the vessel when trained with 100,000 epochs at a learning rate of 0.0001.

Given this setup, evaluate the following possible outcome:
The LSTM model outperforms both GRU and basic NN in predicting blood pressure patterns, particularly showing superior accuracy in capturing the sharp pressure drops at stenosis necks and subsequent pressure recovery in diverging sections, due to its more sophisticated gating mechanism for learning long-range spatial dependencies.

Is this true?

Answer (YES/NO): NO